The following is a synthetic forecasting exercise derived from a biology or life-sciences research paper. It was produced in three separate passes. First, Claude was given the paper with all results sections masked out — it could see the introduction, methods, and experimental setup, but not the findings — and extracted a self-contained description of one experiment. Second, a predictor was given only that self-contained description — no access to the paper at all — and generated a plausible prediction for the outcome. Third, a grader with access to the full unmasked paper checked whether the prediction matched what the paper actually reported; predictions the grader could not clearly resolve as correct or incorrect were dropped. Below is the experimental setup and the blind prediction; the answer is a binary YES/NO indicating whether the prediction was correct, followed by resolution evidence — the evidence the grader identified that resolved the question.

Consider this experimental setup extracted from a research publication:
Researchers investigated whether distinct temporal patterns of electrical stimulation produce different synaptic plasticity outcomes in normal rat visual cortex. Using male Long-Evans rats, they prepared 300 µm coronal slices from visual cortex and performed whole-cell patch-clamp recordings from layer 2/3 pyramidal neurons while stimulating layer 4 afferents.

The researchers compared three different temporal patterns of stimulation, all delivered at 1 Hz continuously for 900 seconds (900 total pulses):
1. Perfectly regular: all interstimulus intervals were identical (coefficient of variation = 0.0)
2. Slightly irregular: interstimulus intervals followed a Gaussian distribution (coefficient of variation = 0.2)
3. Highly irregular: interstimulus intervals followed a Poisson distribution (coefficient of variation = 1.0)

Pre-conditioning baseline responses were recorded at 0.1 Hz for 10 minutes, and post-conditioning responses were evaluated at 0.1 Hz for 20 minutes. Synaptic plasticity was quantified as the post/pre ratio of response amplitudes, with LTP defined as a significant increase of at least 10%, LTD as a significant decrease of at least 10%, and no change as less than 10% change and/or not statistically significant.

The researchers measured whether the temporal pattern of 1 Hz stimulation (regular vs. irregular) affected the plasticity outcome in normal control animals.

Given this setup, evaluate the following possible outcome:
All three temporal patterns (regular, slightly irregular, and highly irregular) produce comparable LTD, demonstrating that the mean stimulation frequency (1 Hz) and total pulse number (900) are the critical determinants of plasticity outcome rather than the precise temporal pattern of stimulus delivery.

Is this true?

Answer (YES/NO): YES